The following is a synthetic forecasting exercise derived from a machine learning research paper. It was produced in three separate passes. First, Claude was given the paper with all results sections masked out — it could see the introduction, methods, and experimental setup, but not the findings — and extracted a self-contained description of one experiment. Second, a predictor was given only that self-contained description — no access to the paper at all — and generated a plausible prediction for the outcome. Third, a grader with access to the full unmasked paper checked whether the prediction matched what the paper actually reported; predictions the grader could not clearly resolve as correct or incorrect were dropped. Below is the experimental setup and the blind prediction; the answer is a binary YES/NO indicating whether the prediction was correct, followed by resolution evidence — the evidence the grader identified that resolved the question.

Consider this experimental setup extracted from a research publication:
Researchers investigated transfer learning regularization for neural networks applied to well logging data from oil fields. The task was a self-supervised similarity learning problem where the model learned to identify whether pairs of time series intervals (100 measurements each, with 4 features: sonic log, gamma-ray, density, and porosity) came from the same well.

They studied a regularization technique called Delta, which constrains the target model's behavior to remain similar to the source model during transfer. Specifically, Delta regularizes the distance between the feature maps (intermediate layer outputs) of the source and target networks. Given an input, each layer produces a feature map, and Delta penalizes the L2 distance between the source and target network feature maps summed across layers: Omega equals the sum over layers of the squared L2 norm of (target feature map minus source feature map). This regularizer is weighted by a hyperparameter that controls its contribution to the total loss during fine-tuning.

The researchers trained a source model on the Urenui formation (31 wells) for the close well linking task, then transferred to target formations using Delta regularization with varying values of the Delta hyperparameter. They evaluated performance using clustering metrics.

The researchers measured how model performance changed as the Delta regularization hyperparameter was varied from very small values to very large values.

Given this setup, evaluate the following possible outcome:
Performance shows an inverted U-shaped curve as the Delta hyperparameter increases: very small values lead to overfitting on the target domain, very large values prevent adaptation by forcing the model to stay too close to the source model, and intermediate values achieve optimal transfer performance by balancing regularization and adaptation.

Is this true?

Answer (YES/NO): NO